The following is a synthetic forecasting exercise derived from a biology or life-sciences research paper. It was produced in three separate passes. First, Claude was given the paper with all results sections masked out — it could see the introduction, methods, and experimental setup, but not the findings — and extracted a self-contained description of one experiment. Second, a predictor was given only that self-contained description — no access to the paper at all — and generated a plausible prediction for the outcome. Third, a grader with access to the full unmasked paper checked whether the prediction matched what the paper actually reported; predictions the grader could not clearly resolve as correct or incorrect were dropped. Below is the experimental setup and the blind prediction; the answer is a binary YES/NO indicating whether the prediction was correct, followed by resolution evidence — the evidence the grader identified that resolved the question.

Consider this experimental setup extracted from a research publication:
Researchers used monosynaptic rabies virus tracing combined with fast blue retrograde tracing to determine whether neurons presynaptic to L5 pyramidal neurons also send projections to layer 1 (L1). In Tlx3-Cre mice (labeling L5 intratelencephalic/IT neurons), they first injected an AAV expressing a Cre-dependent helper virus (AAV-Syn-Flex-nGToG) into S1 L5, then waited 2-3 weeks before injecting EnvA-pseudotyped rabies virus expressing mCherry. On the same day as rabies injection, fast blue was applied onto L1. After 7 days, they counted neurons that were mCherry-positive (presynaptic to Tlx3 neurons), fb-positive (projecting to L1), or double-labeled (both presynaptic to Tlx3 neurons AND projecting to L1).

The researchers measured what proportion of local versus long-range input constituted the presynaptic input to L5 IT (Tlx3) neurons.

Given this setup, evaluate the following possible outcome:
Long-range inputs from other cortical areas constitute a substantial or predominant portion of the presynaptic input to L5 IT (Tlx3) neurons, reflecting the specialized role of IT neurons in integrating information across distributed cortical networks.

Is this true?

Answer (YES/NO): NO